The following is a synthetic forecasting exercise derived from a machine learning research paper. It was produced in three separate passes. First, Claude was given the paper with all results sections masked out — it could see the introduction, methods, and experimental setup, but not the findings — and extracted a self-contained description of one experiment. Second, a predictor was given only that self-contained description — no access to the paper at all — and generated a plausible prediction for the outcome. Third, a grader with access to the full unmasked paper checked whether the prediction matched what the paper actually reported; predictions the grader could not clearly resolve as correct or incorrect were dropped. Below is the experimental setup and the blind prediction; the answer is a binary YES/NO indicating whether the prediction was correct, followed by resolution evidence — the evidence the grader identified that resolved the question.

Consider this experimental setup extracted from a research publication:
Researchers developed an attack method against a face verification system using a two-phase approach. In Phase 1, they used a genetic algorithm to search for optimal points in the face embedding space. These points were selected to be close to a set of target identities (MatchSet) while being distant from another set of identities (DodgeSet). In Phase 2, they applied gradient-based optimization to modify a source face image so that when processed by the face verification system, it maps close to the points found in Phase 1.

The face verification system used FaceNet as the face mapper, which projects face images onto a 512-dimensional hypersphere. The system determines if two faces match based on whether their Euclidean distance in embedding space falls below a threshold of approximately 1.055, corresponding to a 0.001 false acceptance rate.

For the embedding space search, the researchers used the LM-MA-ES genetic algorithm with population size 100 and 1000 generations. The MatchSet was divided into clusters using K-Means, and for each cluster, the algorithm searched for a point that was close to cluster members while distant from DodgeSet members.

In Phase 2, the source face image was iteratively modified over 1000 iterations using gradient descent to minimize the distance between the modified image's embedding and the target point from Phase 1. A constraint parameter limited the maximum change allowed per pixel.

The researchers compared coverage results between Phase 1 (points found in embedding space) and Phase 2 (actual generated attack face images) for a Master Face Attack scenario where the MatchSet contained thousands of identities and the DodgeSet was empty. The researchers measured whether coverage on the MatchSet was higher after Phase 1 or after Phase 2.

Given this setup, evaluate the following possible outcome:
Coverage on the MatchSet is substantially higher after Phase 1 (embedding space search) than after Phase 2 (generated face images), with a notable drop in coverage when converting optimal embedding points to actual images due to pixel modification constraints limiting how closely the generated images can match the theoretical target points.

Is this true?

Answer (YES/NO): NO